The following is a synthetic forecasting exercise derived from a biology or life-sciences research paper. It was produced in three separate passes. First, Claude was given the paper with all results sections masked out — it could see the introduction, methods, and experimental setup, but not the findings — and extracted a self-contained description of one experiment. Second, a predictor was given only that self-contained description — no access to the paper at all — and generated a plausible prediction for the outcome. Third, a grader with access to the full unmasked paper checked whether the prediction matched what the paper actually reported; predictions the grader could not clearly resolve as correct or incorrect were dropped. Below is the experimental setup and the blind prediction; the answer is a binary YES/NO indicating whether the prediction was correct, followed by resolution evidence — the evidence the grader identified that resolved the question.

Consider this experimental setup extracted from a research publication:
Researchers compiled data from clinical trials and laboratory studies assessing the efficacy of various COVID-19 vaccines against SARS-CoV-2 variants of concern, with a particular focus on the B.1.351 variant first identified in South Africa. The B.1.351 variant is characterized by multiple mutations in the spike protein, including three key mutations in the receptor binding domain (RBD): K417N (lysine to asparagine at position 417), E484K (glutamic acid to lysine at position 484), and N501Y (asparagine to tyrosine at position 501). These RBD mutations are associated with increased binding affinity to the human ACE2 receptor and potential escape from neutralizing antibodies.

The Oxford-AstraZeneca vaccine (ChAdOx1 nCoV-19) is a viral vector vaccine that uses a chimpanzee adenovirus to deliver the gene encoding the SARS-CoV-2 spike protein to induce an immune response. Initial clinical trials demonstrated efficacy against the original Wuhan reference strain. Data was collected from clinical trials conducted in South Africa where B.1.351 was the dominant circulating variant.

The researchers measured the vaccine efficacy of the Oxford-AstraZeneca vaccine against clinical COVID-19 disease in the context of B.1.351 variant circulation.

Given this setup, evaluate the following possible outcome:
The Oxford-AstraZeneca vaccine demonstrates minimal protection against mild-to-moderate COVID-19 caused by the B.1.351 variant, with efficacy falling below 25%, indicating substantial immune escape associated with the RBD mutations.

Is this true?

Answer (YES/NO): YES